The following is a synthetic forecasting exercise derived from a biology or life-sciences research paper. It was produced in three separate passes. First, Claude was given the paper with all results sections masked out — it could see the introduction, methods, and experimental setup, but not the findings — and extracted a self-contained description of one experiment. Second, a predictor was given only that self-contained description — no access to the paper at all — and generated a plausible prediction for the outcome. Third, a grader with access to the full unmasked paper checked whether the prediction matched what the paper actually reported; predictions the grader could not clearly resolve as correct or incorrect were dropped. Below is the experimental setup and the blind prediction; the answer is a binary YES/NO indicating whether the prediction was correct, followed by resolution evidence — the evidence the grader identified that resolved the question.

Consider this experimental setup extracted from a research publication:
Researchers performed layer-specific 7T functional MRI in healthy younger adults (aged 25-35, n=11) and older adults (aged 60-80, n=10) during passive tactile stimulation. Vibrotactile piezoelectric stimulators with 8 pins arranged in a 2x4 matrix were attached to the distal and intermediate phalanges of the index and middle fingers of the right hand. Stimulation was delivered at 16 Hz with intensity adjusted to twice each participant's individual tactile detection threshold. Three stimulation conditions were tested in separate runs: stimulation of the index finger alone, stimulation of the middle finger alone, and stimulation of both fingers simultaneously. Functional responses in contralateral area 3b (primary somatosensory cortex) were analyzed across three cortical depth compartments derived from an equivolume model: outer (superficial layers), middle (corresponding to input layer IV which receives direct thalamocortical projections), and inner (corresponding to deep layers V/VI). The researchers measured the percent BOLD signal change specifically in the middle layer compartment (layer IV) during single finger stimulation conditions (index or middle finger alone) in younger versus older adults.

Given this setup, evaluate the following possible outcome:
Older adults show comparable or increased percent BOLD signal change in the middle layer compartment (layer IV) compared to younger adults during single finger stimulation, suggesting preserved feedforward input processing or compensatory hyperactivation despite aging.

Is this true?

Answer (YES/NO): YES